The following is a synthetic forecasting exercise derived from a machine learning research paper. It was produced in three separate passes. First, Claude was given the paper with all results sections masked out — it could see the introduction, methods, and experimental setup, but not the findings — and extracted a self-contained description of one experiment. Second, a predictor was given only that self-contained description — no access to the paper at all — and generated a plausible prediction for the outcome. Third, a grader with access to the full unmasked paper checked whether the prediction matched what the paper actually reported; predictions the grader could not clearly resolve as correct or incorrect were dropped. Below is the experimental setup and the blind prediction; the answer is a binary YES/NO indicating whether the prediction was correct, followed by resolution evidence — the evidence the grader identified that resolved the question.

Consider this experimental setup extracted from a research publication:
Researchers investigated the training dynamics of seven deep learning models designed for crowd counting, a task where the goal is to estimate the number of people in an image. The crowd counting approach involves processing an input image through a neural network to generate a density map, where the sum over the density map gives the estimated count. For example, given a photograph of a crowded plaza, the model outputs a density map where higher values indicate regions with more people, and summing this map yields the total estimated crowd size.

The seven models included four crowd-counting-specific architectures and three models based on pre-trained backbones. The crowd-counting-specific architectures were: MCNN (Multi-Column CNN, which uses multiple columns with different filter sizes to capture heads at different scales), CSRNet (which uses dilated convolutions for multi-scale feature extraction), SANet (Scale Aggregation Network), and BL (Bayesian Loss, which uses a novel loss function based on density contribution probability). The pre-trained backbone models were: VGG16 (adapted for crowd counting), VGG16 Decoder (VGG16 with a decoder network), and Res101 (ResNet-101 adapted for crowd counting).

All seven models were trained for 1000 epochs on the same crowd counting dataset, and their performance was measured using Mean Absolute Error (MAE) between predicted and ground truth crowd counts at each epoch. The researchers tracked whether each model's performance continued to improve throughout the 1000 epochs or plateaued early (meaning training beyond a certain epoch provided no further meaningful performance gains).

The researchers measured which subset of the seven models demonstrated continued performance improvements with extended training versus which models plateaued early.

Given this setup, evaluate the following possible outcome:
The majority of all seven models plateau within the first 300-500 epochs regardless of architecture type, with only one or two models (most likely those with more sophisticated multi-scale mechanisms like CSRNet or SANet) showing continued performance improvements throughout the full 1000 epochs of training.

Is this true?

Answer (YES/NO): NO